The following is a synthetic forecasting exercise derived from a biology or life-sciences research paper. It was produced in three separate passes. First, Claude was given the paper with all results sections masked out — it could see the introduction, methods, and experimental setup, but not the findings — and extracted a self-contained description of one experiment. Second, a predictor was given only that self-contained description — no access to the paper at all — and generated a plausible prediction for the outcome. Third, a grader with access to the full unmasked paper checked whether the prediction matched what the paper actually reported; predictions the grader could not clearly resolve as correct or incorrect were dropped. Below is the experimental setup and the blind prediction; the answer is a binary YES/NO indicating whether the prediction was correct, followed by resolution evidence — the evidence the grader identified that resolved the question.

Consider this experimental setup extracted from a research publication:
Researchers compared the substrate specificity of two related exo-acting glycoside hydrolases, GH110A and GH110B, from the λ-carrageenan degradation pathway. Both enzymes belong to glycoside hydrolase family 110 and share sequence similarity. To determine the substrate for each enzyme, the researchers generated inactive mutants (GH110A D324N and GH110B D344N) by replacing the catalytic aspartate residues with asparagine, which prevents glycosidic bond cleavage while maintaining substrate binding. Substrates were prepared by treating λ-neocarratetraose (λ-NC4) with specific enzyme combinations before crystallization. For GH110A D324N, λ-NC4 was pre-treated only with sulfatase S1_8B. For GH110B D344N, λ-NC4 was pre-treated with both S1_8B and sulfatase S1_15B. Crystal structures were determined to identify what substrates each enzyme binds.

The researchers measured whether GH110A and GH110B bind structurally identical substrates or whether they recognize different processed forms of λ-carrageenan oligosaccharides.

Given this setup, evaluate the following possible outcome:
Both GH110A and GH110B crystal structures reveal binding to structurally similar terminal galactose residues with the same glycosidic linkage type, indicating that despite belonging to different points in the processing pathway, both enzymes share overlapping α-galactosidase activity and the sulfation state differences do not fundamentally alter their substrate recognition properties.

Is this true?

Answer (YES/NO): NO